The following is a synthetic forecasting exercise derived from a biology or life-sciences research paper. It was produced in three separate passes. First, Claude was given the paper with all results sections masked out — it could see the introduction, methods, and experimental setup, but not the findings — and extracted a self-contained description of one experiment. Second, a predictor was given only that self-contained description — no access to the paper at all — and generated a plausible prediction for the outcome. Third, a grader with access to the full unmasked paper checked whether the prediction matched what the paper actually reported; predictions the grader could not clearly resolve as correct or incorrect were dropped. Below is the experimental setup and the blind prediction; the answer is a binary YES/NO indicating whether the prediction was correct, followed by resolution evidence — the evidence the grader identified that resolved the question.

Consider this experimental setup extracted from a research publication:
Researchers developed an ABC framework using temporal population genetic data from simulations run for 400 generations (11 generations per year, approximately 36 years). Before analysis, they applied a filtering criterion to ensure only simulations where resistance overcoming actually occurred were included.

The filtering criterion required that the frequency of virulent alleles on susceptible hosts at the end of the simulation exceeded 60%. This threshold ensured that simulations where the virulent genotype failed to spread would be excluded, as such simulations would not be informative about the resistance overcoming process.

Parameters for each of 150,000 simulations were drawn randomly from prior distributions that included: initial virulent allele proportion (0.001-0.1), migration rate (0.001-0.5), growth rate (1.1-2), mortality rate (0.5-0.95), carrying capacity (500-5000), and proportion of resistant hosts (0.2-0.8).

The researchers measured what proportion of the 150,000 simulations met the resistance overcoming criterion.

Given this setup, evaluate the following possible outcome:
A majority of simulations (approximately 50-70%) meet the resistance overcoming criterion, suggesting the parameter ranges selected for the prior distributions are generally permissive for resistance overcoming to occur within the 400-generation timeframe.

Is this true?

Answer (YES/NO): NO